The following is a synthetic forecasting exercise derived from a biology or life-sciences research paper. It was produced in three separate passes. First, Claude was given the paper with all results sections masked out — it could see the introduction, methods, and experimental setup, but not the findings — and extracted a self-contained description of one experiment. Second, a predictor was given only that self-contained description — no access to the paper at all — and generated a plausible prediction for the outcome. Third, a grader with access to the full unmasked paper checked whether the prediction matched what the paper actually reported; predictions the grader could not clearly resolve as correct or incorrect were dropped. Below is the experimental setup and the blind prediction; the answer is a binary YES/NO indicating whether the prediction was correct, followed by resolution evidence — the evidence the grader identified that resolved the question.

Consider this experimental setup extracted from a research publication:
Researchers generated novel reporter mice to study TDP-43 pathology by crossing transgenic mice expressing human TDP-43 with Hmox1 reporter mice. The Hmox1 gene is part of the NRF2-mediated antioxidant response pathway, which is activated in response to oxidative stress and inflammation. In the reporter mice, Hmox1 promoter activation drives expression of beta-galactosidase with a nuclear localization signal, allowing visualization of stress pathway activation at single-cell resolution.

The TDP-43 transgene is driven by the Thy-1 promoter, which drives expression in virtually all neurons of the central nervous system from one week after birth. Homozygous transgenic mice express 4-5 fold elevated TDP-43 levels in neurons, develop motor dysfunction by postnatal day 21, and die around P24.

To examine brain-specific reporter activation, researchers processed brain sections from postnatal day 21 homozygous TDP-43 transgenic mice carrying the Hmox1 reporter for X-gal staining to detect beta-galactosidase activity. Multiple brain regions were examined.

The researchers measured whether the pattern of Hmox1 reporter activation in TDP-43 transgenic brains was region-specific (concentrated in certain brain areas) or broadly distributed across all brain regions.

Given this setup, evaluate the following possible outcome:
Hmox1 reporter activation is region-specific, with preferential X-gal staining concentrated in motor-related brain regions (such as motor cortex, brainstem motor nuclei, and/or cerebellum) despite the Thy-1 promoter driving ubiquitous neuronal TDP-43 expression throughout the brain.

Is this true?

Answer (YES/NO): YES